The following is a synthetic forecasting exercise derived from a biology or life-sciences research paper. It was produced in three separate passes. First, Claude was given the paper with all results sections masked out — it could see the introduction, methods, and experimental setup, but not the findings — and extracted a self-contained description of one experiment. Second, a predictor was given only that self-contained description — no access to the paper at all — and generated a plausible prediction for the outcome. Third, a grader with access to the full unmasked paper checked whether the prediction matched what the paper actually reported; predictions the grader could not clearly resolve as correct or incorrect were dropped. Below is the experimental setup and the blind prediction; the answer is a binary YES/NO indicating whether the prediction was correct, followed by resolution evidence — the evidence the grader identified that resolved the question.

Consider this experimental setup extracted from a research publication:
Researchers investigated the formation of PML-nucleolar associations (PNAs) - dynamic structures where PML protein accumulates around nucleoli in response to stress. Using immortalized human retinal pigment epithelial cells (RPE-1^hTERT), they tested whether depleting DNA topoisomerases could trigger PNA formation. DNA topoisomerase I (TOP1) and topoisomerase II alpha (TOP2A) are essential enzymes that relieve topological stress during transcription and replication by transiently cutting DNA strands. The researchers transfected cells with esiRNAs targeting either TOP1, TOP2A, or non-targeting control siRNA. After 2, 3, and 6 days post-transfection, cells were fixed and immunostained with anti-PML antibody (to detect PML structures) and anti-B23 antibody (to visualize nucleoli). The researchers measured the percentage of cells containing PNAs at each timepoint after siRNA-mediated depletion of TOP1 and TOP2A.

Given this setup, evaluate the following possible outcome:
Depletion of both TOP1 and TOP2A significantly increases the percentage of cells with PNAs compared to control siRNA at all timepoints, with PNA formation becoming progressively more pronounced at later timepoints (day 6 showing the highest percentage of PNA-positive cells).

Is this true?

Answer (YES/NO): NO